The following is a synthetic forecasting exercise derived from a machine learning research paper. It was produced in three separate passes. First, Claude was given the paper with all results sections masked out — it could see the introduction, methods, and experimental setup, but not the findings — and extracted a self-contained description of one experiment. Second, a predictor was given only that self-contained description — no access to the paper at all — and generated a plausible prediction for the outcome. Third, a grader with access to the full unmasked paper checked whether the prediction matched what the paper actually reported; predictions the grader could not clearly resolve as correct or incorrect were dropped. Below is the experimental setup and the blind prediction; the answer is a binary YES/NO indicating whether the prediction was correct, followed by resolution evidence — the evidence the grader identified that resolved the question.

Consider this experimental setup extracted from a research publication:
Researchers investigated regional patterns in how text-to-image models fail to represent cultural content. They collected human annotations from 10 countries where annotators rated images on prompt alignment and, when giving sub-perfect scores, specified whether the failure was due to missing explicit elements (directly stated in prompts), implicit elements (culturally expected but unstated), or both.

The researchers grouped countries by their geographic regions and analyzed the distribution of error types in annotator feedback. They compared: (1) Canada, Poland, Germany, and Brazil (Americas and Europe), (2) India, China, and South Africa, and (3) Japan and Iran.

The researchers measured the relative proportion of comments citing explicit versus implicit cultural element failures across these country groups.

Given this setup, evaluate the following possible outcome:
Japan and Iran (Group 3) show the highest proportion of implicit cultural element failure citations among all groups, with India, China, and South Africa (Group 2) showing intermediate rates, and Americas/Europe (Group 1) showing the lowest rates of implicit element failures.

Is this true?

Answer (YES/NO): YES